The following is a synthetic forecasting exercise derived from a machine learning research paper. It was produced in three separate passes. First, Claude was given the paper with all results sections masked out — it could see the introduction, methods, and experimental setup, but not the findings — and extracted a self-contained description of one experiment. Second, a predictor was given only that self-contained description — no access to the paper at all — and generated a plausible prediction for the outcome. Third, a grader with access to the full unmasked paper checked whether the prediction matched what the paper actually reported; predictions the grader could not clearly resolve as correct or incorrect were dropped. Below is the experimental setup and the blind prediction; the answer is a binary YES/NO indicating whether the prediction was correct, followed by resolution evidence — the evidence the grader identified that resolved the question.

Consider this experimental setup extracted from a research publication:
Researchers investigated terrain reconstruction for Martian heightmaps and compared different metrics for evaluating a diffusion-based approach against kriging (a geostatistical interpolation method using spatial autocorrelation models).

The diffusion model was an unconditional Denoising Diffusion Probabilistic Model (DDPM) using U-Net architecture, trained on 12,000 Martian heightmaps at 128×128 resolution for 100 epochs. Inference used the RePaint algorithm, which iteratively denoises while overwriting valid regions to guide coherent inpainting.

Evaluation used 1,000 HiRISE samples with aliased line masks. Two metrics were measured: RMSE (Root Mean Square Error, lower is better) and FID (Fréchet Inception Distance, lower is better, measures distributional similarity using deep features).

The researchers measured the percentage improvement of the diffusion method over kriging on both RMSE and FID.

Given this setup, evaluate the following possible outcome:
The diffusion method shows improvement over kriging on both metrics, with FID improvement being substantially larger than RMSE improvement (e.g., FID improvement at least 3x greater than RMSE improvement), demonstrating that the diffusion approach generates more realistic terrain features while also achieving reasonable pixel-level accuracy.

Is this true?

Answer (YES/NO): YES